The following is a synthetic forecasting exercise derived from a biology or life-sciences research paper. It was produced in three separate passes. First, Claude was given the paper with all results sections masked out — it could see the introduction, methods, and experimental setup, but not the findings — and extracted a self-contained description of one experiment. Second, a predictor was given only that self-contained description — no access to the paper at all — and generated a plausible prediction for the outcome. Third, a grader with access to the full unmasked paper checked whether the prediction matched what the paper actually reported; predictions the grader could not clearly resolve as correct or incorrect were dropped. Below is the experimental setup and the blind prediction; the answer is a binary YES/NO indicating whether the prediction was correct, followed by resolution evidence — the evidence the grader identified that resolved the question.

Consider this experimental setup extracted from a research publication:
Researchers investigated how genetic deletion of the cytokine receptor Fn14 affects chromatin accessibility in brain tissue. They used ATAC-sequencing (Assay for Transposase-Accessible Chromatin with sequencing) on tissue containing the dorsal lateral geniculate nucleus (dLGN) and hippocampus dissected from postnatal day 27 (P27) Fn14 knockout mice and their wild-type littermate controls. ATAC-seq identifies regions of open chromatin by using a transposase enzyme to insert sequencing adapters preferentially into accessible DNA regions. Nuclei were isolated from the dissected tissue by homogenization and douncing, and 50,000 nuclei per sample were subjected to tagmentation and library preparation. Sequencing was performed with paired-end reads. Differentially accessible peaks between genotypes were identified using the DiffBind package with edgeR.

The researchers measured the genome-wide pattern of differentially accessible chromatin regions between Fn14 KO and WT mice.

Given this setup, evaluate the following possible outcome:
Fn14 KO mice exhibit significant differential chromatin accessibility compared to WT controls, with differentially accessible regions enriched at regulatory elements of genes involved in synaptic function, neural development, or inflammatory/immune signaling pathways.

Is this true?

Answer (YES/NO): YES